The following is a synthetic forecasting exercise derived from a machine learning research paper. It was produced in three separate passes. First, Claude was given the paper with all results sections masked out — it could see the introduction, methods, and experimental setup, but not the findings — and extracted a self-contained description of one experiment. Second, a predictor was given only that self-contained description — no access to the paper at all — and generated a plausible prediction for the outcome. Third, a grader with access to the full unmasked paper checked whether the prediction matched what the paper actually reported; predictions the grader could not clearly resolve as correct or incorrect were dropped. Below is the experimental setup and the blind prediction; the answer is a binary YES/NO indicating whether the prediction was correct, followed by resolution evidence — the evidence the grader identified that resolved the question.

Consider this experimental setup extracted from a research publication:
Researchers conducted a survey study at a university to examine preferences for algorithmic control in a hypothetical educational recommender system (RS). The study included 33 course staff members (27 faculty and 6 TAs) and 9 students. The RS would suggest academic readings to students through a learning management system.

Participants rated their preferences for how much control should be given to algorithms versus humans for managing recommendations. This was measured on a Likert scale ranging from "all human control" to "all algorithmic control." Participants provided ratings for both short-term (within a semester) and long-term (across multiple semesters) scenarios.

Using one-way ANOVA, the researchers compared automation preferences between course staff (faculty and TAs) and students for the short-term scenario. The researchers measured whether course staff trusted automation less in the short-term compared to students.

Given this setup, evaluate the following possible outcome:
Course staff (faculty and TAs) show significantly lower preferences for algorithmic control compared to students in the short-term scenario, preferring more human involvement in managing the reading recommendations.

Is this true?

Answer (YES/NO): YES